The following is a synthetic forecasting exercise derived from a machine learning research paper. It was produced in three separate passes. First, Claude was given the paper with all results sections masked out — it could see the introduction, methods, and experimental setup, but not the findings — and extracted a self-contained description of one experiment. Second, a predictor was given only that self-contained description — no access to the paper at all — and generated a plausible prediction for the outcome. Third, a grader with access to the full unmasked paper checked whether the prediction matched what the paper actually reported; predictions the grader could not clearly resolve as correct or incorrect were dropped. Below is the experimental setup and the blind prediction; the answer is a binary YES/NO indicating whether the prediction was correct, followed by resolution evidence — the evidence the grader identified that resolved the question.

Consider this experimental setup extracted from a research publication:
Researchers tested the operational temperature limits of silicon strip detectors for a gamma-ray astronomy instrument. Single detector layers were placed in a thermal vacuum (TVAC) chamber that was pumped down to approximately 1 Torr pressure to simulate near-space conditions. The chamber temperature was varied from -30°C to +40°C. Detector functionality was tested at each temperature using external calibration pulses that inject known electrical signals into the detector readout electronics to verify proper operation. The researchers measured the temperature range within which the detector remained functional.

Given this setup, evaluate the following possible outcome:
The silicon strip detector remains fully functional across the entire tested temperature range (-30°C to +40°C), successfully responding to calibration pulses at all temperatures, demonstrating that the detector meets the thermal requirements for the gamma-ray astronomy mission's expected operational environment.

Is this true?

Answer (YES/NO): NO